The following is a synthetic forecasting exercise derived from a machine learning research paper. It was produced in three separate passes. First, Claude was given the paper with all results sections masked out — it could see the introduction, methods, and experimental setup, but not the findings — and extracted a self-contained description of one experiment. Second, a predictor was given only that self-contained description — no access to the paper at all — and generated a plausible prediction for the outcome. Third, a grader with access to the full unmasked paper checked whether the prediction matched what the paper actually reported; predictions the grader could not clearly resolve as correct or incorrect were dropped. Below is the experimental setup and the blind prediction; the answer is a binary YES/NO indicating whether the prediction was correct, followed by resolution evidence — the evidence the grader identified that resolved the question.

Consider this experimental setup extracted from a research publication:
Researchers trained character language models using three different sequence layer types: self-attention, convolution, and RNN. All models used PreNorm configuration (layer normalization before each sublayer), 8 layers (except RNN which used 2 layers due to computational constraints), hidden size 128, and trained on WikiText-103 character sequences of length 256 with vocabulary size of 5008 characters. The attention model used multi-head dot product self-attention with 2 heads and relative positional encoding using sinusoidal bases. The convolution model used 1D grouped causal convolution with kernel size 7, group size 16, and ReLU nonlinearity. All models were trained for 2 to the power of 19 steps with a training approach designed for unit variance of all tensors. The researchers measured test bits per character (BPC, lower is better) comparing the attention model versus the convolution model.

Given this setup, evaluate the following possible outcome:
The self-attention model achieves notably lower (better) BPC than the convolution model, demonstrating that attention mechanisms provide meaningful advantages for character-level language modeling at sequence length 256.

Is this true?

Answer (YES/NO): YES